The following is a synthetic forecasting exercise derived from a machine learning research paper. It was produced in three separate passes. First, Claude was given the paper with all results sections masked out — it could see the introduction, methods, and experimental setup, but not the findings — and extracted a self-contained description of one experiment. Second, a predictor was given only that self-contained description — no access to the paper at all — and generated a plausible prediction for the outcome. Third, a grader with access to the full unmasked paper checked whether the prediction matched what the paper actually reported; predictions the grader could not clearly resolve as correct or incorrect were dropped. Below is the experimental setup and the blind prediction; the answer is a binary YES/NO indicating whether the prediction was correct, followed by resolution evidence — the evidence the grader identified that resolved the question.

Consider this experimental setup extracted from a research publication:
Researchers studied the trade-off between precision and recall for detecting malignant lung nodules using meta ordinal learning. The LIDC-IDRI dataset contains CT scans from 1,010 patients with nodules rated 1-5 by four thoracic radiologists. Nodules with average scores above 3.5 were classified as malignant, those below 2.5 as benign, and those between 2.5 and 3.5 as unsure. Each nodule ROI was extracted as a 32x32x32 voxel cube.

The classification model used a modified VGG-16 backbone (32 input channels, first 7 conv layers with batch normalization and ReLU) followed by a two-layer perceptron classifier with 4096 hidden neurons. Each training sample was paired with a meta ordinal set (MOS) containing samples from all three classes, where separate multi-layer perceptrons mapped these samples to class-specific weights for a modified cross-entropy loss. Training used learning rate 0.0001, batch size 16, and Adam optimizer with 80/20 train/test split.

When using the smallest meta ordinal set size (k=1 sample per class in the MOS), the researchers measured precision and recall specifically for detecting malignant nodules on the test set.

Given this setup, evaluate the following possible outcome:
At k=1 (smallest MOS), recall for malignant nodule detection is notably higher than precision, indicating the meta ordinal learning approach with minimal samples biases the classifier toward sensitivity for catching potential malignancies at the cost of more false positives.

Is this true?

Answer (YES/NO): YES